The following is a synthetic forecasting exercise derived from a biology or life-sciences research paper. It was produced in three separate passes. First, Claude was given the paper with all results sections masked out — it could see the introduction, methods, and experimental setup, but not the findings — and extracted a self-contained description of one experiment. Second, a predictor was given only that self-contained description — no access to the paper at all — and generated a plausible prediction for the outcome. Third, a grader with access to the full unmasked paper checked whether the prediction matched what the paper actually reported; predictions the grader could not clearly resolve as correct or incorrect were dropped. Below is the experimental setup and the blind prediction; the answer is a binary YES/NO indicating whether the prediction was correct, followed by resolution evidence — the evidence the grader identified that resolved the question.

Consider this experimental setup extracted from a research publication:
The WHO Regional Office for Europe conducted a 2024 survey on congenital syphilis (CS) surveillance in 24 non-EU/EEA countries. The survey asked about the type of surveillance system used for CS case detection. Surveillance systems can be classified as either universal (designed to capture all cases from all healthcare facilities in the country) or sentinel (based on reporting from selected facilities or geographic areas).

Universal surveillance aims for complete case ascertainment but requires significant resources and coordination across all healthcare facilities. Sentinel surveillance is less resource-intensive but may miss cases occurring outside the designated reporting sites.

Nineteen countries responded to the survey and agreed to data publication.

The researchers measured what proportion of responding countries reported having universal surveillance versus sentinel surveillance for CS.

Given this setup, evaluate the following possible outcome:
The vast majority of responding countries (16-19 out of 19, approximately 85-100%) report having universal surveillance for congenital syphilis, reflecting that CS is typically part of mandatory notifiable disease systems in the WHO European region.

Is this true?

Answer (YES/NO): NO